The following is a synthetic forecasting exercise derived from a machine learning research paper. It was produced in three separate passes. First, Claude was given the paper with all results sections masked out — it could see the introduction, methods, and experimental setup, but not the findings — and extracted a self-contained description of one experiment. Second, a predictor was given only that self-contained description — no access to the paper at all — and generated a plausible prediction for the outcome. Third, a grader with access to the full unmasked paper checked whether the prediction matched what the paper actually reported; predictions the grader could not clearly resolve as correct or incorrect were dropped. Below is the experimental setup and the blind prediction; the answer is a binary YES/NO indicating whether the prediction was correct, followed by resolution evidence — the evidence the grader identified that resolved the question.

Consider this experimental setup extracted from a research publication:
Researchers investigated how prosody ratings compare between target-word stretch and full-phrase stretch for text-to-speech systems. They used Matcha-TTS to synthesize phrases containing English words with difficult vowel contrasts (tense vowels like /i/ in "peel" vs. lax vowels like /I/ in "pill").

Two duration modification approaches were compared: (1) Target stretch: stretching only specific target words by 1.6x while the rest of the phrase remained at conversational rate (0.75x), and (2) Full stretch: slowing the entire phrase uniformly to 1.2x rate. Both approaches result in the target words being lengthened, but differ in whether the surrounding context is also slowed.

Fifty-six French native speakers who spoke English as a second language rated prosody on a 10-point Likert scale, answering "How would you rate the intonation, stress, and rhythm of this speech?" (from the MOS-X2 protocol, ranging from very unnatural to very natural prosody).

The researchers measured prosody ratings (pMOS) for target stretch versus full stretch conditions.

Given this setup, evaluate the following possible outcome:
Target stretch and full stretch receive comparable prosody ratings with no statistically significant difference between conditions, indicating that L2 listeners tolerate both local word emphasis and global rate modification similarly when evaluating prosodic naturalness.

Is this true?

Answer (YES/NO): NO